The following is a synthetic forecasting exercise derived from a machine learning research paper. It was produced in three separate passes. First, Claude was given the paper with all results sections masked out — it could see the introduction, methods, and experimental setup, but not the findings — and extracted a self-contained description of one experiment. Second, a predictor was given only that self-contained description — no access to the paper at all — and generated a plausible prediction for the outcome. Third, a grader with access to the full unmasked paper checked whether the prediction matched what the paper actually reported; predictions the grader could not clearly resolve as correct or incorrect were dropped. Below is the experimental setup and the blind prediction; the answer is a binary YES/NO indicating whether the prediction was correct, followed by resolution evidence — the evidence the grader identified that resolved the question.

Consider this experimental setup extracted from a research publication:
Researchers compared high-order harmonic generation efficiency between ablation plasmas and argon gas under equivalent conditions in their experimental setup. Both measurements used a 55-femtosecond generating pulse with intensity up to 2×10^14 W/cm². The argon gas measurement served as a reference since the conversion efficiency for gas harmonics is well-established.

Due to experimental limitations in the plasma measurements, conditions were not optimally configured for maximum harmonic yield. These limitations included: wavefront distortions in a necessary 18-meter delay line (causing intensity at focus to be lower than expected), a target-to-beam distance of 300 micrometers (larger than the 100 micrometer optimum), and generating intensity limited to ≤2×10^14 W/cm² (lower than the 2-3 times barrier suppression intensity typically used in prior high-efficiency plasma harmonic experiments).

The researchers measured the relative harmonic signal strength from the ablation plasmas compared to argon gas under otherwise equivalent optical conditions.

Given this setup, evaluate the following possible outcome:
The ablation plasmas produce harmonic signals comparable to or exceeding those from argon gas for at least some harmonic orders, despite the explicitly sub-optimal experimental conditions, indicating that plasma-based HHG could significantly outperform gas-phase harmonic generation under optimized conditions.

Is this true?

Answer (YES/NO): YES